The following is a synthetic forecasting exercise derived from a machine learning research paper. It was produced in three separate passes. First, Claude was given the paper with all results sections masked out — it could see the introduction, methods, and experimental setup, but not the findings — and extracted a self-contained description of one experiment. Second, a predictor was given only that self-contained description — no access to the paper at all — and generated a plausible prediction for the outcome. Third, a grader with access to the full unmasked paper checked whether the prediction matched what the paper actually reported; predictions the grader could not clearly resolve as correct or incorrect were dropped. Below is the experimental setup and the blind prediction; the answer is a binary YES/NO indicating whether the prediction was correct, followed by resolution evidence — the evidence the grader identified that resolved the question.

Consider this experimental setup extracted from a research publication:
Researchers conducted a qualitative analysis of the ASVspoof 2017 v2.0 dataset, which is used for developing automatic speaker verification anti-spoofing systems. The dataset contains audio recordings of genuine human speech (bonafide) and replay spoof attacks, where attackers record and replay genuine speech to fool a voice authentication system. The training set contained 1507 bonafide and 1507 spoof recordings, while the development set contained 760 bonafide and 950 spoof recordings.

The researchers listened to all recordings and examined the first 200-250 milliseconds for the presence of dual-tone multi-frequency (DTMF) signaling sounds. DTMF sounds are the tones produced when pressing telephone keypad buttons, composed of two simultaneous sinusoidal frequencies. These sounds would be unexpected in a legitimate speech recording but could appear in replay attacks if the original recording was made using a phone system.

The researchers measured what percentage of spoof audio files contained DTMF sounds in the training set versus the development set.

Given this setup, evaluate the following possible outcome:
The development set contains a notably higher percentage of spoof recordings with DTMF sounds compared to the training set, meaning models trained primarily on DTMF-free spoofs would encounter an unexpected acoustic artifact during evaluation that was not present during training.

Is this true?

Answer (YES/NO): NO